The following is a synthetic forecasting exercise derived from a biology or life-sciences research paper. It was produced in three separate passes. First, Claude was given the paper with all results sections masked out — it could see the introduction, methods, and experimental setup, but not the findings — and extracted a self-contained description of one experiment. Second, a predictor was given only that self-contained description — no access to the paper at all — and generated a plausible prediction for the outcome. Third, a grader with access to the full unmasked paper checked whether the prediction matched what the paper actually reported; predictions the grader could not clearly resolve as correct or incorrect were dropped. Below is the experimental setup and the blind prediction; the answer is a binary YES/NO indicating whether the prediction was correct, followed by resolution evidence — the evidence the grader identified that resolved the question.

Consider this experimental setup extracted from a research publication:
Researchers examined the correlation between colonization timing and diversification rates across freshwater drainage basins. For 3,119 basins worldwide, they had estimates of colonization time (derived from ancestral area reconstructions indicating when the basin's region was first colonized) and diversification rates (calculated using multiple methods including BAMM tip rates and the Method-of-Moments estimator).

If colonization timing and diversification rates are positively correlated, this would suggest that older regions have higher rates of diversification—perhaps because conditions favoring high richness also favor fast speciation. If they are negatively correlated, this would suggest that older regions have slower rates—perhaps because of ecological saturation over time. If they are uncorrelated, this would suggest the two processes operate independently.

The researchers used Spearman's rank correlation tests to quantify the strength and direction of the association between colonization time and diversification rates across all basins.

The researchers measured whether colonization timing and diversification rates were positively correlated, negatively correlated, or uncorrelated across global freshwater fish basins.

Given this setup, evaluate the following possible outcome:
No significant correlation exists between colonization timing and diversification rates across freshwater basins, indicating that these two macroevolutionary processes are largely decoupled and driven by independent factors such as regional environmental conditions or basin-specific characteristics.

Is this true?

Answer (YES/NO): NO